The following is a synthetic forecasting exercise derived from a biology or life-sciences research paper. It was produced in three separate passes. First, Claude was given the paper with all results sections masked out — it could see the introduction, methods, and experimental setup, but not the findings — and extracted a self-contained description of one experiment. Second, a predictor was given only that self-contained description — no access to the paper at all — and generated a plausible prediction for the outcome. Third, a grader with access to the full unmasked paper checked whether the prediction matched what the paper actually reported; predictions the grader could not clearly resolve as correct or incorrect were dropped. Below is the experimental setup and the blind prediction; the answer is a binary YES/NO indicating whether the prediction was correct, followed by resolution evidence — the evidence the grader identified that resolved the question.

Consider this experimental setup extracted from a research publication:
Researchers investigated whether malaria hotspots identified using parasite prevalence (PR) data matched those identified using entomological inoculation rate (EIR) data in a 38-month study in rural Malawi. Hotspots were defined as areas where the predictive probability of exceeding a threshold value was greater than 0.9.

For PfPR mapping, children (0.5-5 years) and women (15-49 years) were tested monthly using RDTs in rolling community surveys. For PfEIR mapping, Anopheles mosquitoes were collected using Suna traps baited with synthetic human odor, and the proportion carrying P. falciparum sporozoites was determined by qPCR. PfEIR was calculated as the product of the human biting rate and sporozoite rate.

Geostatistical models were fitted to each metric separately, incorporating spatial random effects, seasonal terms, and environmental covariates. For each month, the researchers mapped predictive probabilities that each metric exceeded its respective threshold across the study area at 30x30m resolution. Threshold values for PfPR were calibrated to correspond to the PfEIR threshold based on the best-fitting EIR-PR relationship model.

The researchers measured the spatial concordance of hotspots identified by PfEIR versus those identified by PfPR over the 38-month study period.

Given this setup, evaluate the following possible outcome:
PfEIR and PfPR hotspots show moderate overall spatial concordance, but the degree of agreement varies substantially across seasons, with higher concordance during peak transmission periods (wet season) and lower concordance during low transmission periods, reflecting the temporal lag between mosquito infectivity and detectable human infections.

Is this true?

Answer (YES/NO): YES